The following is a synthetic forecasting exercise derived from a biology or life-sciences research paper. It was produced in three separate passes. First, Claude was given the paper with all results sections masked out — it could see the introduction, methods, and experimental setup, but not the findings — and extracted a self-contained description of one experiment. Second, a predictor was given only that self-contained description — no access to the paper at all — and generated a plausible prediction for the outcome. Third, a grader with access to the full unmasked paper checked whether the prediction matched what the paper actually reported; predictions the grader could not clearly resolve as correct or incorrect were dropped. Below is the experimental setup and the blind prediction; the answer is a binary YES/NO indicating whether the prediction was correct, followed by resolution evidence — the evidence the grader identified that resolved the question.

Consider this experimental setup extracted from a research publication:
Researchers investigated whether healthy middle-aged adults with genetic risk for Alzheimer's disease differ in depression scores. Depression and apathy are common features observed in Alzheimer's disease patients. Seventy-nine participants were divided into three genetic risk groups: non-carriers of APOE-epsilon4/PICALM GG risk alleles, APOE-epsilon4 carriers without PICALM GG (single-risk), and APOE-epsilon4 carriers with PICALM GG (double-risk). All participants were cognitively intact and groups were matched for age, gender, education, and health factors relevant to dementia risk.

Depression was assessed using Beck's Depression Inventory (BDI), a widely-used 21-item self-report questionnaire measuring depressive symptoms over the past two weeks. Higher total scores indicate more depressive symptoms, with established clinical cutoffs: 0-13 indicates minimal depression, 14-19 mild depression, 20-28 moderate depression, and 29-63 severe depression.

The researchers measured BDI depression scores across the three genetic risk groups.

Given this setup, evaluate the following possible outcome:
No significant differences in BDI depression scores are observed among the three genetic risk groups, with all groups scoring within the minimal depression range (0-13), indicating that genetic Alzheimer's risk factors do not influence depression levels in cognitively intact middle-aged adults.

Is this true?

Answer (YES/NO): NO